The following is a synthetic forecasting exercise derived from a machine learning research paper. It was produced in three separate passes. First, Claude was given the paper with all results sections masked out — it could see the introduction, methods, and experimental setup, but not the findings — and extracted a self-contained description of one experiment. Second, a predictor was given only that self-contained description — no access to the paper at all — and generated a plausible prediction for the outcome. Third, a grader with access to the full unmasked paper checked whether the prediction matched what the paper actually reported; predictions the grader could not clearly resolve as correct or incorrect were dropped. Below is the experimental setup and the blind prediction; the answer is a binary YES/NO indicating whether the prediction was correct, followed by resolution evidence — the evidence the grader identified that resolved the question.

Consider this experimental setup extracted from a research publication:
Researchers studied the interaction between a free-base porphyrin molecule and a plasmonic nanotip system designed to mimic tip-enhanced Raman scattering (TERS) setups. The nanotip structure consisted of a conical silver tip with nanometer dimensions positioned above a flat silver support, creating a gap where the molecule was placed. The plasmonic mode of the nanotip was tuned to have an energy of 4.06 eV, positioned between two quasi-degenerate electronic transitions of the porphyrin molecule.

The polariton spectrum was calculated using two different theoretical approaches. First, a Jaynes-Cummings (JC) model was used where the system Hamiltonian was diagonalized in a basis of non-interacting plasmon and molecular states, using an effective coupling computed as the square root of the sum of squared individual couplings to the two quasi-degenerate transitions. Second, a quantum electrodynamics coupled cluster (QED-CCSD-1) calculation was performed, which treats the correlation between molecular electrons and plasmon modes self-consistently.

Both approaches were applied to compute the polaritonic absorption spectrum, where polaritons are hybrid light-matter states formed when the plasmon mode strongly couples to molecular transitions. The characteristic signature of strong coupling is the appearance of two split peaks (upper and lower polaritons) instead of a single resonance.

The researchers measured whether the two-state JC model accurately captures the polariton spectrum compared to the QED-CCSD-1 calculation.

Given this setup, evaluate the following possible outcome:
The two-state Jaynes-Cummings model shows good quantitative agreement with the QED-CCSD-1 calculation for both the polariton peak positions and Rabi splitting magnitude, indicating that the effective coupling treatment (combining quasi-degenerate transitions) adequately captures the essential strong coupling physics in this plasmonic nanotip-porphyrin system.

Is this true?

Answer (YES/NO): NO